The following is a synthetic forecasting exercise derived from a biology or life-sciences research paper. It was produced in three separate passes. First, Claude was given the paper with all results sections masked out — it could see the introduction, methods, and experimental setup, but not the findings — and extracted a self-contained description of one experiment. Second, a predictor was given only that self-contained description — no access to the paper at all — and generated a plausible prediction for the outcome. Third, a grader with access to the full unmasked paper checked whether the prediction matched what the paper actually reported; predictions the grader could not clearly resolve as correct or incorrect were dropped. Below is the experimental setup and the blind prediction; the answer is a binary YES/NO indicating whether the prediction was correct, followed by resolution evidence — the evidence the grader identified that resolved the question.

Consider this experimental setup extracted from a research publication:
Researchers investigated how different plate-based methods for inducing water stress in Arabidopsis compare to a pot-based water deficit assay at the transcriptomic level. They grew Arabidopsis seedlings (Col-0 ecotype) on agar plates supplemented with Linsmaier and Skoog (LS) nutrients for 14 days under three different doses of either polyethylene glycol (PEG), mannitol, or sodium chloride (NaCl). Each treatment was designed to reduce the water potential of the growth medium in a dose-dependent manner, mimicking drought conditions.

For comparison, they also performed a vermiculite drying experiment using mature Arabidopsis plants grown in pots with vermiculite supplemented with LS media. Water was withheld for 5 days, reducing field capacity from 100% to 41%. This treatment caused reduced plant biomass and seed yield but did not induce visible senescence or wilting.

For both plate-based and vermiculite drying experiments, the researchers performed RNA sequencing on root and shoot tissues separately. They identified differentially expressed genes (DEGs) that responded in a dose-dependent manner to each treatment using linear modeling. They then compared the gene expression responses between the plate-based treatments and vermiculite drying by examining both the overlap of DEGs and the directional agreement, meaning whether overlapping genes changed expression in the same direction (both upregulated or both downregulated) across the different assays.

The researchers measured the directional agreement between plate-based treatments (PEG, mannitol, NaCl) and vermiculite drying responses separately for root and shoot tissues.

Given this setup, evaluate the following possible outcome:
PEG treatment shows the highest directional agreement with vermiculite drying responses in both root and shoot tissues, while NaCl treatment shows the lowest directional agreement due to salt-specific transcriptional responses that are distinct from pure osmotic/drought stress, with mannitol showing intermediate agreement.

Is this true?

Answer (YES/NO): NO